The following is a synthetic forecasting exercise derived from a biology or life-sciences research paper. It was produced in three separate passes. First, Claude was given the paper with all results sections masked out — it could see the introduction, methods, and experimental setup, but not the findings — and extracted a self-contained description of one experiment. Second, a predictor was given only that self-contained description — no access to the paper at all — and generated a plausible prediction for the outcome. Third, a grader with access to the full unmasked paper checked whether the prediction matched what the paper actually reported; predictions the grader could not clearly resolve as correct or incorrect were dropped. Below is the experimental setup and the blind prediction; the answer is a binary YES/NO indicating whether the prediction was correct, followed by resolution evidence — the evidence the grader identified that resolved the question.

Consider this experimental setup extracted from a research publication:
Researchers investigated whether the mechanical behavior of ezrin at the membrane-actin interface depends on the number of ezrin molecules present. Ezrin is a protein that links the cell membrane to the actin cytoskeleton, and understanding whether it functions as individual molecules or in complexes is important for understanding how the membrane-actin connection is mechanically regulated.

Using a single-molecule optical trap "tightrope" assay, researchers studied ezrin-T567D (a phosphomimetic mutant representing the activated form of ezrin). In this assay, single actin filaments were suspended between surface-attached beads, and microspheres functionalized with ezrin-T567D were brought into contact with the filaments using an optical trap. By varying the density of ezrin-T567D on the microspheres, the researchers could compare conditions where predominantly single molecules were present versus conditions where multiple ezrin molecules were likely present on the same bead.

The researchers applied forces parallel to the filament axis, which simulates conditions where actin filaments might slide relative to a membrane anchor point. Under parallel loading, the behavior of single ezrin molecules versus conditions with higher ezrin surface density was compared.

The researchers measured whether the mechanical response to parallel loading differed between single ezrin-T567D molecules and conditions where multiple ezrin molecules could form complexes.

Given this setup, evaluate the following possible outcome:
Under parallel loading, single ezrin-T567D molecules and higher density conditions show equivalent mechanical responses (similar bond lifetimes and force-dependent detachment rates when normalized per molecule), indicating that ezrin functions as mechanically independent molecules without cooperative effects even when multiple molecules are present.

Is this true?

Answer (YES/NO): NO